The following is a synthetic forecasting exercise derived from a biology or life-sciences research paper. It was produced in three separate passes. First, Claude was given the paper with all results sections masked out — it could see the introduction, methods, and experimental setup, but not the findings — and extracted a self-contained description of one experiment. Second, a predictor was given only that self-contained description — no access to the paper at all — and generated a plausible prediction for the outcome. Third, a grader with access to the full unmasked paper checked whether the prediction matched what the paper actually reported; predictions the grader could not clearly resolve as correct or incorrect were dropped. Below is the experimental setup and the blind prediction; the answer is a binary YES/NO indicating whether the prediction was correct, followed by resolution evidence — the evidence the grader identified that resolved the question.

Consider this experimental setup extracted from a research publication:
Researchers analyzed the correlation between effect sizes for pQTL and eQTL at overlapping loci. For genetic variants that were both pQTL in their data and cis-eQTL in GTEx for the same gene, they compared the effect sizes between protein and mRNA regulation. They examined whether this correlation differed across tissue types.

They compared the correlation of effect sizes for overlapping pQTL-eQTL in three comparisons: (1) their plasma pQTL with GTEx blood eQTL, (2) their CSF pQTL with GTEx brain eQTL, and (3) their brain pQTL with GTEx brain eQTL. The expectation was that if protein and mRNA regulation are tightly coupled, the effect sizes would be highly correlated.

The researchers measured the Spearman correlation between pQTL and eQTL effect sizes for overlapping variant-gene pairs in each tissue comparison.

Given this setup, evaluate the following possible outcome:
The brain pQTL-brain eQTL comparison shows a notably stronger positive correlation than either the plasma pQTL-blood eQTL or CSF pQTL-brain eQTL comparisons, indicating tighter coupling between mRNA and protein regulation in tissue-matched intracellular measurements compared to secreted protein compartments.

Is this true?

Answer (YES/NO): NO